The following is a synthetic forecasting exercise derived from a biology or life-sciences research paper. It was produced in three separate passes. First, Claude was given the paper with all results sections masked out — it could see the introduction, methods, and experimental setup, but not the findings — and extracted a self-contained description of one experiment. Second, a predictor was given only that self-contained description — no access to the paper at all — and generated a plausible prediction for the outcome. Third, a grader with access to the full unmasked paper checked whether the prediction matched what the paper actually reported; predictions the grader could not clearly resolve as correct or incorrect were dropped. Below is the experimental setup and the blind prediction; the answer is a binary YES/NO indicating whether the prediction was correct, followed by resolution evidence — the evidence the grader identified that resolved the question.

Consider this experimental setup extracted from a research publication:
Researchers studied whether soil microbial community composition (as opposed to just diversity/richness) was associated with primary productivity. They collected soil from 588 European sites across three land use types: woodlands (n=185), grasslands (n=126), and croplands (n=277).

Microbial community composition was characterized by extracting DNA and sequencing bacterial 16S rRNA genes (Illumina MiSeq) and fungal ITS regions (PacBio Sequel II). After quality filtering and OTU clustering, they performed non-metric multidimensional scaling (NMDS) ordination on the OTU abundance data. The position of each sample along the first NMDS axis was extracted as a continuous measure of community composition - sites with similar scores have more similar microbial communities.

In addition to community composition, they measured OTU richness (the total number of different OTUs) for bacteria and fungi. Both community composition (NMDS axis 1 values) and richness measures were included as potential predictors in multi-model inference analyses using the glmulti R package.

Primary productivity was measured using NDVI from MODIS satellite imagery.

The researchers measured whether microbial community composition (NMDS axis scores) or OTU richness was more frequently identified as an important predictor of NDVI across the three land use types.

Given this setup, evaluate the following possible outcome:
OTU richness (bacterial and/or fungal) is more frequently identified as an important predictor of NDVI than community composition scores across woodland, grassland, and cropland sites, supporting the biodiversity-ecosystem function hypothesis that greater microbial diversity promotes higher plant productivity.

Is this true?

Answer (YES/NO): NO